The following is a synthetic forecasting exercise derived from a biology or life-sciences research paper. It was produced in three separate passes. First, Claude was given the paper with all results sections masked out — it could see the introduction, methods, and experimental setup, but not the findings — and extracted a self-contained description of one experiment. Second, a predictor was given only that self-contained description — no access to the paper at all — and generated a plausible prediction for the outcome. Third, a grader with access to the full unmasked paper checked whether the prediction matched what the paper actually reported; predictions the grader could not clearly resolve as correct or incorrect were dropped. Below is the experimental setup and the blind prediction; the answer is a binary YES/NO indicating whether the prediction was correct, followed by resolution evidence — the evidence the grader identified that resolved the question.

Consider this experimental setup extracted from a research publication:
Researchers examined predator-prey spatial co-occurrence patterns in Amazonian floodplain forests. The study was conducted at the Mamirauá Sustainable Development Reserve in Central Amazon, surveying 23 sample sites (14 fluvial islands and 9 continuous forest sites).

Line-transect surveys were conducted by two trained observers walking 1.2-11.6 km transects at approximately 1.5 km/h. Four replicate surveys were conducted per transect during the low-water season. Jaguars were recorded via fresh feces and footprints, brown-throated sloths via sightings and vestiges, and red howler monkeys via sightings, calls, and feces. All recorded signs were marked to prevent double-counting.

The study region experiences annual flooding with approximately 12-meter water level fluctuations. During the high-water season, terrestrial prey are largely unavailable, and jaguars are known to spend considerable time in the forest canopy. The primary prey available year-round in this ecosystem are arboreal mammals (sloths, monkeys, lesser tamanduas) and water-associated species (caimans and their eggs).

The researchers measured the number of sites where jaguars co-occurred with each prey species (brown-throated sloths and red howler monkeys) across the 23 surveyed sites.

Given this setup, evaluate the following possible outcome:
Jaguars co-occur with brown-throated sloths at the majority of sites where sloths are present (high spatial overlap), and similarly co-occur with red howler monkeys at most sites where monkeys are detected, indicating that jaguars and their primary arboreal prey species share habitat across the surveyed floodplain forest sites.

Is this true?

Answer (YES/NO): YES